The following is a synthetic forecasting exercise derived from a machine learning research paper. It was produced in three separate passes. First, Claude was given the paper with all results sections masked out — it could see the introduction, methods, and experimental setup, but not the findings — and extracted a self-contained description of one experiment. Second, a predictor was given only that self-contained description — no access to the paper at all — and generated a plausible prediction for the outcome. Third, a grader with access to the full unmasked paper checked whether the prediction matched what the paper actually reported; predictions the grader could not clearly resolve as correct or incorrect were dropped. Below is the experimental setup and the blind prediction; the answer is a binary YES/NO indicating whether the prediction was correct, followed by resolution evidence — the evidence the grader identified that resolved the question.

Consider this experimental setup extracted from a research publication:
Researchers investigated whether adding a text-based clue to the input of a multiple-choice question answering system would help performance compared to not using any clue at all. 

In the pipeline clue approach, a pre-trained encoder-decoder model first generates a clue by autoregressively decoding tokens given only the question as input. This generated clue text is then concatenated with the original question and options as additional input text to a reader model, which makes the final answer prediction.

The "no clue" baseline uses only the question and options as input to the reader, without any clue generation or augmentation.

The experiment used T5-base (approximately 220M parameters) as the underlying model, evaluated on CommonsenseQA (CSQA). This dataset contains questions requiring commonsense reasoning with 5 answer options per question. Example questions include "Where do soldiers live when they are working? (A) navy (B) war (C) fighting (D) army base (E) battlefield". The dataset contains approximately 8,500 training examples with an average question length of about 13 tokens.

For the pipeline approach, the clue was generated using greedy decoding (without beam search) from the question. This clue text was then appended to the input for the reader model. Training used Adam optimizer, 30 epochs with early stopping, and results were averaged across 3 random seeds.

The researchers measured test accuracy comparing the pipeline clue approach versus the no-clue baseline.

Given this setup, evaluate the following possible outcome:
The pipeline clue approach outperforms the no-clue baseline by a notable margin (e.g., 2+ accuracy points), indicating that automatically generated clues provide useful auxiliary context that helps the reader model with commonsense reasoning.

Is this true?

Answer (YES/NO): NO